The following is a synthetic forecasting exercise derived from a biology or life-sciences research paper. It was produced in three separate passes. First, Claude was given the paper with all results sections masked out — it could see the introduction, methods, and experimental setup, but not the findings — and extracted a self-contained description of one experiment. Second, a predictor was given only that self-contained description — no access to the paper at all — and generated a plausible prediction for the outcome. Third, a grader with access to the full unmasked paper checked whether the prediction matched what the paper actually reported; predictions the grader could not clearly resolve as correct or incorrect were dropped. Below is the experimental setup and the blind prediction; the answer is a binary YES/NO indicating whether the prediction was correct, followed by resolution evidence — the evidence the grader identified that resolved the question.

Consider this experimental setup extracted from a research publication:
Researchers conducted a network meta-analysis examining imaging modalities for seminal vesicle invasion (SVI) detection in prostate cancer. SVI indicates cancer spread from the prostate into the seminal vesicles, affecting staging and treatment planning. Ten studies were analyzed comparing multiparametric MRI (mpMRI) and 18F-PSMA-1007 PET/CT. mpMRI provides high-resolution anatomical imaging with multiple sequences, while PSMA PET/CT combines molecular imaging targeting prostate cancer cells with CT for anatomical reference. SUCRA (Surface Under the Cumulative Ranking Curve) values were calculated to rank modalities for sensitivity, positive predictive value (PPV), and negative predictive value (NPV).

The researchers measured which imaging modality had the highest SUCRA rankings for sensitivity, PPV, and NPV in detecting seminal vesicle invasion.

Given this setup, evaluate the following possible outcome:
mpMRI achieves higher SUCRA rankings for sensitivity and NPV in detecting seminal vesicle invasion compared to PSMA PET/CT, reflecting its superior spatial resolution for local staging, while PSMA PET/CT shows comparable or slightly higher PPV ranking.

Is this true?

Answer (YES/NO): NO